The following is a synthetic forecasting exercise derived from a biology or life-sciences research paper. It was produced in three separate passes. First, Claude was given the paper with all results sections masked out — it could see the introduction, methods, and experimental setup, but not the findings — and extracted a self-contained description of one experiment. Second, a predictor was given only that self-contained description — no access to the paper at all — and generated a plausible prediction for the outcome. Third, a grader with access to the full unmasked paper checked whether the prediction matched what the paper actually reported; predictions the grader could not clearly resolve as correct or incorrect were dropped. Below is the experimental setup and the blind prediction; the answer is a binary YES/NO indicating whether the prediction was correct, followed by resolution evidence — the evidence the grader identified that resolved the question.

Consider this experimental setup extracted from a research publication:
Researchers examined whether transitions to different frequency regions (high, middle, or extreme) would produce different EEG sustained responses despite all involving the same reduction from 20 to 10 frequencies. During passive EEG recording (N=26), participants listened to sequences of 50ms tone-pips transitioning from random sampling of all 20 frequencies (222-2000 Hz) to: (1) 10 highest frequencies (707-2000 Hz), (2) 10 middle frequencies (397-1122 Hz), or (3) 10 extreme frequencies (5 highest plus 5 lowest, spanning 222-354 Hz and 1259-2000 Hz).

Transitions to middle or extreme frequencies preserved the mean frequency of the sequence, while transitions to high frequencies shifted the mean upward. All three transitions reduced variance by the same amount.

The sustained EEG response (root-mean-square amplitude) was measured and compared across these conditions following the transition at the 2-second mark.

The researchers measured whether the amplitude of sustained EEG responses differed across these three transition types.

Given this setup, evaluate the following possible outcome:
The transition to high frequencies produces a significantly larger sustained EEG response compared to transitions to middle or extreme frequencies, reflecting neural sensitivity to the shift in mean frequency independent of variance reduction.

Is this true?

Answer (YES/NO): NO